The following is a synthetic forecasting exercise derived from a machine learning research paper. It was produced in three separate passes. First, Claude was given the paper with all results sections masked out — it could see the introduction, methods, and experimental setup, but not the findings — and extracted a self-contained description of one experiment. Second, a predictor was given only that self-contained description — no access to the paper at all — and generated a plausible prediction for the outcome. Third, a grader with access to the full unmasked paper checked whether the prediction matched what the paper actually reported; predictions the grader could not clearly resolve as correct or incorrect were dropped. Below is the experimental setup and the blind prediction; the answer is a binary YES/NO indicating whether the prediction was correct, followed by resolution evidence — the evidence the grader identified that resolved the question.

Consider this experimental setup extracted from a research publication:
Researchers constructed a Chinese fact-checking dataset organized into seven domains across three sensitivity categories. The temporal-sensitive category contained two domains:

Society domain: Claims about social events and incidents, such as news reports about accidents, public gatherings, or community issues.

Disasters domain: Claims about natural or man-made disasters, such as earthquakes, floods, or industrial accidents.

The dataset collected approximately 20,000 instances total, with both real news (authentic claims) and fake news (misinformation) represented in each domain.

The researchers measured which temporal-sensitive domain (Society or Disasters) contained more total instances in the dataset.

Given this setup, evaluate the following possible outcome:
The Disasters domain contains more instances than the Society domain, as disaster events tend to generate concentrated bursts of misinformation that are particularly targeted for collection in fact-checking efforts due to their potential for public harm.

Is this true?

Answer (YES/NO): NO